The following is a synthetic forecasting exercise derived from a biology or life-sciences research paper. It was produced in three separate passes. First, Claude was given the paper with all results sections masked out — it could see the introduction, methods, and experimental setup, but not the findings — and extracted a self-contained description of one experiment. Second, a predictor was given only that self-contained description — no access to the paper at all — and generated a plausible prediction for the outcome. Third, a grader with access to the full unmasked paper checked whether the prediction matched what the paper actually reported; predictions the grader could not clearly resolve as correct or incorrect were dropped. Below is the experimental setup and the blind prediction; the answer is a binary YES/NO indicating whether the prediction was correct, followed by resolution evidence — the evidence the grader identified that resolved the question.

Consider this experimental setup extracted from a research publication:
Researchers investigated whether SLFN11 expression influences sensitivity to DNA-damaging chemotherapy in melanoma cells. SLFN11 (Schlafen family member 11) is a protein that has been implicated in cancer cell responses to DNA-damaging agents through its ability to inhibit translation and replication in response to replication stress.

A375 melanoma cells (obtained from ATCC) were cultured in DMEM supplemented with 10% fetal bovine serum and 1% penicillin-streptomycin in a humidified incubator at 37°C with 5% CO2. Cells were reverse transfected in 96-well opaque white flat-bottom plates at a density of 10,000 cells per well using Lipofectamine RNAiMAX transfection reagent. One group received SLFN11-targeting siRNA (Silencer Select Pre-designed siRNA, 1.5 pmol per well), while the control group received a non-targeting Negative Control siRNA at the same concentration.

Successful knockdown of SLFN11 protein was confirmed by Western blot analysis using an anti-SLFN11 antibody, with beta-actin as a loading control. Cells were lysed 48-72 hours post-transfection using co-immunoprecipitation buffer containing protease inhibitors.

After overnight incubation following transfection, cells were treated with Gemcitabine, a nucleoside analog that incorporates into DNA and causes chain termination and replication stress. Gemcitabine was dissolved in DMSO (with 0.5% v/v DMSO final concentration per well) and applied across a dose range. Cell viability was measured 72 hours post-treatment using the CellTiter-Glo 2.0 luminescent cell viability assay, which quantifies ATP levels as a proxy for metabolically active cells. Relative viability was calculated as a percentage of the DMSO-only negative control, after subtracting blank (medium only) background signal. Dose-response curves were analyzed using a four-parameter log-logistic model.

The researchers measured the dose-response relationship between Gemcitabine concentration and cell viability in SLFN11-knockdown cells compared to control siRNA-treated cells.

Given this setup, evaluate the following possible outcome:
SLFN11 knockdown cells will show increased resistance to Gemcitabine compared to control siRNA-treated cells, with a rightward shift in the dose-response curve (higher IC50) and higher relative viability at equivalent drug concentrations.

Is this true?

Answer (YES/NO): NO